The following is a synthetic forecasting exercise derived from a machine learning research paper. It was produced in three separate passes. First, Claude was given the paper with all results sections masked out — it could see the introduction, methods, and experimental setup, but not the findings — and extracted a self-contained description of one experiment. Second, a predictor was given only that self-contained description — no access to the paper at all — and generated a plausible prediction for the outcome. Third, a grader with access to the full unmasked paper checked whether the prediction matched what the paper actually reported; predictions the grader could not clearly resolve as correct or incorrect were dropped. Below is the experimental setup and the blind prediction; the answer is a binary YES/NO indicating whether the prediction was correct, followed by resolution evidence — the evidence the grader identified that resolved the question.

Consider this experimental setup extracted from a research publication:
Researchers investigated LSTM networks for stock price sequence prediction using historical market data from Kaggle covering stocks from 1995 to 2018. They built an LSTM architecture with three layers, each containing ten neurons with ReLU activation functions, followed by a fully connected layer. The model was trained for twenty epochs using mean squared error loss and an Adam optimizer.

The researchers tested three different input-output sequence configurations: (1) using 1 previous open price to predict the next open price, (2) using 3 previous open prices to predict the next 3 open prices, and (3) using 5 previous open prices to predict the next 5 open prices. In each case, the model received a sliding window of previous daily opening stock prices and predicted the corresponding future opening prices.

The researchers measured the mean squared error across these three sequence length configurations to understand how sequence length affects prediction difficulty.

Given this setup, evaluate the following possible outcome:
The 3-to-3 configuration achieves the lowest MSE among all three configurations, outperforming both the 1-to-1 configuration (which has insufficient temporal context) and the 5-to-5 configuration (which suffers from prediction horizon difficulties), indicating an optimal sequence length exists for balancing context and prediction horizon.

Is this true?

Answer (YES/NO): NO